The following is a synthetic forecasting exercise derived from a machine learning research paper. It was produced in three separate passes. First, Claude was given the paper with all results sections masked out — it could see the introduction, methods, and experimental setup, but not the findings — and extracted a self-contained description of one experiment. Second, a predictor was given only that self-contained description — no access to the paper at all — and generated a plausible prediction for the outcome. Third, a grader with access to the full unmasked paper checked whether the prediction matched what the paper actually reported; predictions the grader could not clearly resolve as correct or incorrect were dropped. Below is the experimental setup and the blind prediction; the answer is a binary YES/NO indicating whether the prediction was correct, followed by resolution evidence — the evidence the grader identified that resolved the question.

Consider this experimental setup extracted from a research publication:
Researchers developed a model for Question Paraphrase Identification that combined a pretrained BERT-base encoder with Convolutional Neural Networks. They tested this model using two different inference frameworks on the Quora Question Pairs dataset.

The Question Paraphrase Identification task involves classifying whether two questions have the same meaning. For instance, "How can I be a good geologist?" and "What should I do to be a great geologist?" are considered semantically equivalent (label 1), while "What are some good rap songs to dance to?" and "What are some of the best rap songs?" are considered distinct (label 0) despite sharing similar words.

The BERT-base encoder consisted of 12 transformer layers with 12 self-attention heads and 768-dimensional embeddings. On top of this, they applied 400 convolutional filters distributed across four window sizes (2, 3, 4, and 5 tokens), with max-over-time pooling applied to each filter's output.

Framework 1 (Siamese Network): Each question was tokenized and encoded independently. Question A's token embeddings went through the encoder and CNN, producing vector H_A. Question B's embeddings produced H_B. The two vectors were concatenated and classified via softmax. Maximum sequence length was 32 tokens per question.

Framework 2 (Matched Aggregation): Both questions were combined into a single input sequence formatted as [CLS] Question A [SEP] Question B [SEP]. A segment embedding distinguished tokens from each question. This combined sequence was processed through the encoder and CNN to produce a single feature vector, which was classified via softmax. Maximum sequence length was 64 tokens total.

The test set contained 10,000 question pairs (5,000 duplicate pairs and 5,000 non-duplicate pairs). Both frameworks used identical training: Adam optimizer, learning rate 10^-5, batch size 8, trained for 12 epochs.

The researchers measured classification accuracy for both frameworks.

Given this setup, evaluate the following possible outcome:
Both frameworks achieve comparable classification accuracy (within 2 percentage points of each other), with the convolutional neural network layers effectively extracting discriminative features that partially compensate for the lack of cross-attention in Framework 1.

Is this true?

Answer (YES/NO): NO